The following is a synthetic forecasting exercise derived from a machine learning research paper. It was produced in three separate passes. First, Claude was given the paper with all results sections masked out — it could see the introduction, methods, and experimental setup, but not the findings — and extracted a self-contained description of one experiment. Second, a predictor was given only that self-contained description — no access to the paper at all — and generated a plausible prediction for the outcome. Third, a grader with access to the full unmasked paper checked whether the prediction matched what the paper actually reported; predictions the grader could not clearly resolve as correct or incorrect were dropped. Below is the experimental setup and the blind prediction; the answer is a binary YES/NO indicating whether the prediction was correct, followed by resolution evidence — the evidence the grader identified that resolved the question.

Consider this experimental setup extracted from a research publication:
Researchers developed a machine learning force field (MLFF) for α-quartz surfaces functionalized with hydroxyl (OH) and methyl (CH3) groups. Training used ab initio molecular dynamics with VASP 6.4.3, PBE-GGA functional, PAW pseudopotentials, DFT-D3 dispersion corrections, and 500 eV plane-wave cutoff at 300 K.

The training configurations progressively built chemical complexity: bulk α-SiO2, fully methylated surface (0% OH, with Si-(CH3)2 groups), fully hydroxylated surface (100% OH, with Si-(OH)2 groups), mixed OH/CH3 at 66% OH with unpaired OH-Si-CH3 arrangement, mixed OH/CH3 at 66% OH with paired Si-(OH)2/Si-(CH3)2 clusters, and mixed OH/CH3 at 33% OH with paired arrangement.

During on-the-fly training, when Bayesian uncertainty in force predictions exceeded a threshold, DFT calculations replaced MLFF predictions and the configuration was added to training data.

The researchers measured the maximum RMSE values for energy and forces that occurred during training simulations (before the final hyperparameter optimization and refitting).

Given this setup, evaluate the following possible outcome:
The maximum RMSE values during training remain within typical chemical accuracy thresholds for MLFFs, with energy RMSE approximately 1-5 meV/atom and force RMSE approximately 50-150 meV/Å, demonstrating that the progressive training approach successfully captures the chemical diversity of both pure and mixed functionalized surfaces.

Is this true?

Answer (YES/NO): YES